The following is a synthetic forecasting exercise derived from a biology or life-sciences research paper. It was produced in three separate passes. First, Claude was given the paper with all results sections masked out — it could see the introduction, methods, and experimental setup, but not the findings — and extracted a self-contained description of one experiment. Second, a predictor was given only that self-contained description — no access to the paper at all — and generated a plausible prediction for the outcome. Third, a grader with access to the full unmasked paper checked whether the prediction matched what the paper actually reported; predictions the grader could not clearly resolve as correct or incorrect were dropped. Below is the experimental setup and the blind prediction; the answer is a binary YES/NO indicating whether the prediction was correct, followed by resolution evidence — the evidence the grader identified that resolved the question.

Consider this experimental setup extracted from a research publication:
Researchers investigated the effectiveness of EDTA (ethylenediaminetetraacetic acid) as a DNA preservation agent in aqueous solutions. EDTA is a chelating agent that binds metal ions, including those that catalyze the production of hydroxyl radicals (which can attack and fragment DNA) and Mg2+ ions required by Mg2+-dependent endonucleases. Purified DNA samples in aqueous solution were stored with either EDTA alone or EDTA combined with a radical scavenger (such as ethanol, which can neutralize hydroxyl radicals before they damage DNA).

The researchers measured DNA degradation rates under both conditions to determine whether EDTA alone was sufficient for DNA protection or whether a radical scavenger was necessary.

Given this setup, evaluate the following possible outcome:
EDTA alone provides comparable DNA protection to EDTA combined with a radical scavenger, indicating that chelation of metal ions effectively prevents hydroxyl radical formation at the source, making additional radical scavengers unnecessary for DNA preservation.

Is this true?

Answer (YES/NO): NO